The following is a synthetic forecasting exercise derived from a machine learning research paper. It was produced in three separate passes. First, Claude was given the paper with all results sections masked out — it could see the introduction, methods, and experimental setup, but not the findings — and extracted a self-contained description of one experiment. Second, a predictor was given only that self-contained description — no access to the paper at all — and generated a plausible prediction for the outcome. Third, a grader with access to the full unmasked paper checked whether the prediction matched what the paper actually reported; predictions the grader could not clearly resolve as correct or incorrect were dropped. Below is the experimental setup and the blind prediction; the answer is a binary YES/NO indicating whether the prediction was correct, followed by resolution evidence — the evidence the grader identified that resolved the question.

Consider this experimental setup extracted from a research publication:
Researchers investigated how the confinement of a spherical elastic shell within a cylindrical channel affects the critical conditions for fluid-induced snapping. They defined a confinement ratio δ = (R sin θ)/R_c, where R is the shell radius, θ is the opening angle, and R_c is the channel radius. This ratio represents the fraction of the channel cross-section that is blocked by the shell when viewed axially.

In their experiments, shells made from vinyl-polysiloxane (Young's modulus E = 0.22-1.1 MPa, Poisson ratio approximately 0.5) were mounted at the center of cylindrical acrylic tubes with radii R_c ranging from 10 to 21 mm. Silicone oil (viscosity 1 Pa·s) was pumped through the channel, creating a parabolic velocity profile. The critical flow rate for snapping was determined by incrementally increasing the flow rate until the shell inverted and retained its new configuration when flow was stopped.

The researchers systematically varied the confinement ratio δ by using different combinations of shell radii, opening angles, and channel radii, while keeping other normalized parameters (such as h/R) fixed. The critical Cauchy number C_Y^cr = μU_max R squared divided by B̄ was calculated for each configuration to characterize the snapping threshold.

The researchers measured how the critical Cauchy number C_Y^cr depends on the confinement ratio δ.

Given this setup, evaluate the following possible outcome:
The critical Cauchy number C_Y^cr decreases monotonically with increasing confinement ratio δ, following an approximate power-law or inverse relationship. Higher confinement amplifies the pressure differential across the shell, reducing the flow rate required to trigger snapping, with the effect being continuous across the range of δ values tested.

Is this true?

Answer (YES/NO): NO